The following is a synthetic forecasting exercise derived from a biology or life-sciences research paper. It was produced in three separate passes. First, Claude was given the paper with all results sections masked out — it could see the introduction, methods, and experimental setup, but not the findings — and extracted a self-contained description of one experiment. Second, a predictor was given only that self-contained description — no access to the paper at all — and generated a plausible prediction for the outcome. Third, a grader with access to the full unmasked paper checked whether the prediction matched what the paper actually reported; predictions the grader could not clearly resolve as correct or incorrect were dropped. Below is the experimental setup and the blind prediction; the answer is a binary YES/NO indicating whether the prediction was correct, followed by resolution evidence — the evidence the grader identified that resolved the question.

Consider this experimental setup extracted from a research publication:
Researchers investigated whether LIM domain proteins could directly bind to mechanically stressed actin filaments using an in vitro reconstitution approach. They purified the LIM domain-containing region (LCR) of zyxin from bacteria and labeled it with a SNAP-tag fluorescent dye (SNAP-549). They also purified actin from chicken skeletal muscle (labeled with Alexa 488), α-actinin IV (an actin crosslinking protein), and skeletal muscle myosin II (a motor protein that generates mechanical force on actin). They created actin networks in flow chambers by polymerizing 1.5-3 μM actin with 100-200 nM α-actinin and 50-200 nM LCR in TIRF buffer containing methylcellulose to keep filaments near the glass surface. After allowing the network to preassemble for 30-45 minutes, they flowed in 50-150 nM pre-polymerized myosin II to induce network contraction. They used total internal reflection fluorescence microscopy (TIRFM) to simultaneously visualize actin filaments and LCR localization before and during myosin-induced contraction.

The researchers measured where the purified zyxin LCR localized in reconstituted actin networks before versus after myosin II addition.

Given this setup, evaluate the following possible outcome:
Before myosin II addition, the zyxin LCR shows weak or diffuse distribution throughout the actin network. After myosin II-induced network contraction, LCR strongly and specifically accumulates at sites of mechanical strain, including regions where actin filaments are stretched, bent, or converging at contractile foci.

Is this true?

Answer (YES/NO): YES